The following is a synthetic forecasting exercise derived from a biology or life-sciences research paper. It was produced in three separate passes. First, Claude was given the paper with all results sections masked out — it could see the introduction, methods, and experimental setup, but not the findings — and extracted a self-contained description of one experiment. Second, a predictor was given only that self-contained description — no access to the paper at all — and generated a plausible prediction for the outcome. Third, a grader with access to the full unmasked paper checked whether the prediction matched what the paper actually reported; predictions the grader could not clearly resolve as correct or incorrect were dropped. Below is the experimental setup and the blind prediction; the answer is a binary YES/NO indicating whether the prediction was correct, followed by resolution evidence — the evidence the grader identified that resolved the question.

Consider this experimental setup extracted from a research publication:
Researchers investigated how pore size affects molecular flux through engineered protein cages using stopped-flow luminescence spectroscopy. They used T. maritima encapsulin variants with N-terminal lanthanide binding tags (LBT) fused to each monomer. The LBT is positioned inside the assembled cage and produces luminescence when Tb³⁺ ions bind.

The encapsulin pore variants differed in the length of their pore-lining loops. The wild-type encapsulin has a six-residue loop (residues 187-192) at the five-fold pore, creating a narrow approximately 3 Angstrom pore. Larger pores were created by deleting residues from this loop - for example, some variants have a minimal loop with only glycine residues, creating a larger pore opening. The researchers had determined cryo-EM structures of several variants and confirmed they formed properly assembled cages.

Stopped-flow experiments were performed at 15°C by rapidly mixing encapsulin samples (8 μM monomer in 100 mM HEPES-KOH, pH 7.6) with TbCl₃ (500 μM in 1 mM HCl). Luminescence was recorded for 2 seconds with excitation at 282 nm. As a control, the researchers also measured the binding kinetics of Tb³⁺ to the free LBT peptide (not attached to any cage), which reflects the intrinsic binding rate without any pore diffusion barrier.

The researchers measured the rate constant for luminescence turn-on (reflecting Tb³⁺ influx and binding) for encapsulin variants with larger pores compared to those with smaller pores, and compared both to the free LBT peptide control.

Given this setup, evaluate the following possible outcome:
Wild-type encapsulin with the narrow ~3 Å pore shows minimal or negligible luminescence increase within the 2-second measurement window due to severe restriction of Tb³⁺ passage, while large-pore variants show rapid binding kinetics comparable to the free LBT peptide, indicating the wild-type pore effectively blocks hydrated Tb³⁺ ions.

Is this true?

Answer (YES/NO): NO